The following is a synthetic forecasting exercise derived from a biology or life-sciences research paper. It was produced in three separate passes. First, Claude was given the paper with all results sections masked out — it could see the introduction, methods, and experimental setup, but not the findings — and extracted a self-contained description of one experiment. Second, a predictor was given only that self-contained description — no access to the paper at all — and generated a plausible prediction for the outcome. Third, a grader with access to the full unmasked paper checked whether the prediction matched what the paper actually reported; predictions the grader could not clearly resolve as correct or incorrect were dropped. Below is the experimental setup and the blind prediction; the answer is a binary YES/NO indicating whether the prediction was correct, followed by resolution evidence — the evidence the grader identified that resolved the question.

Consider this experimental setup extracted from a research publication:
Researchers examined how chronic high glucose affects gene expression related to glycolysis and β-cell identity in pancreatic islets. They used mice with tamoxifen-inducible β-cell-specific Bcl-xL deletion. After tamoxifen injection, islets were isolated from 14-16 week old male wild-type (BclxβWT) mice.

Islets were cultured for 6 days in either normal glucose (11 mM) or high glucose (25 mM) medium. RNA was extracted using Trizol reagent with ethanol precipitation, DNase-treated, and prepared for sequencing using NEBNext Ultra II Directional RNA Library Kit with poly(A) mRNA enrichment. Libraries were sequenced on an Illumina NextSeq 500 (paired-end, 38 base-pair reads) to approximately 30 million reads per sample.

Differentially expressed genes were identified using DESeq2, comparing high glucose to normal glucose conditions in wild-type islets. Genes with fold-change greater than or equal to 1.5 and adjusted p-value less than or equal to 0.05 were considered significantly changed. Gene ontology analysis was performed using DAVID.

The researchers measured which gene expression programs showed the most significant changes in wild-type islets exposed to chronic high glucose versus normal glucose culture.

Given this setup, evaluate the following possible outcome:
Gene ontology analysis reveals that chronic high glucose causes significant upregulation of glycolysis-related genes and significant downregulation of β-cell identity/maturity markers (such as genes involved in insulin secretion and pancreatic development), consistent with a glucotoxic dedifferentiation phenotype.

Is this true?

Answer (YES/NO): YES